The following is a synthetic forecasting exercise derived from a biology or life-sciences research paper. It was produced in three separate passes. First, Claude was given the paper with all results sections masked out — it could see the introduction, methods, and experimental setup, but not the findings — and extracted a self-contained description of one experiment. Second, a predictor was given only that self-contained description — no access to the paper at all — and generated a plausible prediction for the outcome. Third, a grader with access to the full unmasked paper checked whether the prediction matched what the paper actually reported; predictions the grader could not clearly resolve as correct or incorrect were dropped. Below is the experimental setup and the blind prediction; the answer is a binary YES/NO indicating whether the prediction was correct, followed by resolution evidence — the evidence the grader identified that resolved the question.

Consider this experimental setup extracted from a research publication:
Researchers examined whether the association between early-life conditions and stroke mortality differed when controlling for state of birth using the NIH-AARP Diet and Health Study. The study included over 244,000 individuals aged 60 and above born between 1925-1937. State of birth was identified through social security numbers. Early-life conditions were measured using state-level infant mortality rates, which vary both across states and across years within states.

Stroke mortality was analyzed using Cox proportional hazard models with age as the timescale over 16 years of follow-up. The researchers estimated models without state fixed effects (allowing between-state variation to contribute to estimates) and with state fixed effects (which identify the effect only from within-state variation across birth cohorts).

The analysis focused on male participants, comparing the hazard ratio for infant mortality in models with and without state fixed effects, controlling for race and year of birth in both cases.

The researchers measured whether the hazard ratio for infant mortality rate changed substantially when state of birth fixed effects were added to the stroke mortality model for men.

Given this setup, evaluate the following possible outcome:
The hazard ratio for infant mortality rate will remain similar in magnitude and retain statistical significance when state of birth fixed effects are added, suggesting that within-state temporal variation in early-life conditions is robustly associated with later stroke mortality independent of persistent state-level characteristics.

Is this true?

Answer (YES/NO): NO